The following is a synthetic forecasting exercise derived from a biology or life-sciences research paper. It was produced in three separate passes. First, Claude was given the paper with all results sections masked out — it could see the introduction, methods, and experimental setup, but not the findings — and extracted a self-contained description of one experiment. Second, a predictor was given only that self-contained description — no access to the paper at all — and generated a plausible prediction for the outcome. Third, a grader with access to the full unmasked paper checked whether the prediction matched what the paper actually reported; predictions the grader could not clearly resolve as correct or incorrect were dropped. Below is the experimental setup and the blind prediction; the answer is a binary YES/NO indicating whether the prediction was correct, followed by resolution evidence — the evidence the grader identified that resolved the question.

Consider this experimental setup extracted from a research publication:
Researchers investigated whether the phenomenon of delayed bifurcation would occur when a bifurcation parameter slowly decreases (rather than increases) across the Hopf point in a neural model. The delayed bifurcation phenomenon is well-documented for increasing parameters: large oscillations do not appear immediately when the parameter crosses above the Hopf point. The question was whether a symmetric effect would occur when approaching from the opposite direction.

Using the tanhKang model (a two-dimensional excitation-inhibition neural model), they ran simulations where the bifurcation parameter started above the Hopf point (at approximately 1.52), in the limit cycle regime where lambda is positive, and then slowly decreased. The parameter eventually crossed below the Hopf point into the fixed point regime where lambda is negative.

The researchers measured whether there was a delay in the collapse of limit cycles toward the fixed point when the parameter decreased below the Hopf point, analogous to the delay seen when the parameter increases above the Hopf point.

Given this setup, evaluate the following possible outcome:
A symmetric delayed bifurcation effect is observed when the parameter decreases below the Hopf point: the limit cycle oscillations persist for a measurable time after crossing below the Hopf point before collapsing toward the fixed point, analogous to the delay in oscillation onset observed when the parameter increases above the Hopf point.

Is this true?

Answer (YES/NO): NO